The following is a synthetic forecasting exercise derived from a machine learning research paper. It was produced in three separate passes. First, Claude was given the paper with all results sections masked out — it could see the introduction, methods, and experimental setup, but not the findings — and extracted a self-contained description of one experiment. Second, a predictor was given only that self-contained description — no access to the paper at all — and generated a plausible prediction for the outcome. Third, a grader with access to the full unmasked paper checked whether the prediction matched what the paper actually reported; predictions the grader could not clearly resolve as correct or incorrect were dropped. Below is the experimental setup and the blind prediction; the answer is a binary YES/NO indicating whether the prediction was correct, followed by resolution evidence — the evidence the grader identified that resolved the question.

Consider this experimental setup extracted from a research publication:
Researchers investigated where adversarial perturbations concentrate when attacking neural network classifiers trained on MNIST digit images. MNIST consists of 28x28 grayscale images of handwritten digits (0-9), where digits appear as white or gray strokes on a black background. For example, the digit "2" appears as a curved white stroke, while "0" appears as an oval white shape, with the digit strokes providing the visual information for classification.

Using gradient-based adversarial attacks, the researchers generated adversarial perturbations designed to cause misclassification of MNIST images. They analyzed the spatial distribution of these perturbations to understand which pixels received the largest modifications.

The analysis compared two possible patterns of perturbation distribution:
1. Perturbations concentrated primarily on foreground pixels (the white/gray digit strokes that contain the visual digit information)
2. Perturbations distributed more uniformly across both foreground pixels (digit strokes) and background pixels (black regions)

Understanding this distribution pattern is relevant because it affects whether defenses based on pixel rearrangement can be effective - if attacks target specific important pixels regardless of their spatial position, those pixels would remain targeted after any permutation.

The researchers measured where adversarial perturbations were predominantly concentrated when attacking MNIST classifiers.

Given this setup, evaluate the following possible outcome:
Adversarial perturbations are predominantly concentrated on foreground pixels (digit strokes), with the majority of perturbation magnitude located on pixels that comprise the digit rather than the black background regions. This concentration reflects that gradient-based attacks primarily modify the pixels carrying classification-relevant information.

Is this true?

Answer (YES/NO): YES